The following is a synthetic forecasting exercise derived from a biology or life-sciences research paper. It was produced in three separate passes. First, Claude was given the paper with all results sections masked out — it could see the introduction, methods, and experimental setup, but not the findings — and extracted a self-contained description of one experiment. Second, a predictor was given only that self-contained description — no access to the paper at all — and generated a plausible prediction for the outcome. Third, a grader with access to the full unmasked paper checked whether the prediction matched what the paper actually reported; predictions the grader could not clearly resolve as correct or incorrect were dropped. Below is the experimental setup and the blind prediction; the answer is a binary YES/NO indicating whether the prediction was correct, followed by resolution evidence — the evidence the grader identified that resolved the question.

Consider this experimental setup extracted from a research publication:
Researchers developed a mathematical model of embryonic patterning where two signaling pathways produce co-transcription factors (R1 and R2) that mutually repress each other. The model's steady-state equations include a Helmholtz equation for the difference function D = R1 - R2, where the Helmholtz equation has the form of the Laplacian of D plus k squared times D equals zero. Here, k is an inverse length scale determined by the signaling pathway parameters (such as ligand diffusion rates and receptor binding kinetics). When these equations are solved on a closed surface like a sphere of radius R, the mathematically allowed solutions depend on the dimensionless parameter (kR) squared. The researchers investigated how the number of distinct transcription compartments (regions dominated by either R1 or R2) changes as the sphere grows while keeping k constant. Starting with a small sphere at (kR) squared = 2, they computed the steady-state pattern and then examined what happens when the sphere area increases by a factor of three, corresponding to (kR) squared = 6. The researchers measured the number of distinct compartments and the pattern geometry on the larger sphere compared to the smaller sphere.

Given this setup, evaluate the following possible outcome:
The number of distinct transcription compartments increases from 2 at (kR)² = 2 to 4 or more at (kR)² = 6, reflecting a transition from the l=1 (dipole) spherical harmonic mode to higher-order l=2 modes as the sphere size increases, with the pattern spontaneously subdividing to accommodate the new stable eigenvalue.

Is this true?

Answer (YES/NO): YES